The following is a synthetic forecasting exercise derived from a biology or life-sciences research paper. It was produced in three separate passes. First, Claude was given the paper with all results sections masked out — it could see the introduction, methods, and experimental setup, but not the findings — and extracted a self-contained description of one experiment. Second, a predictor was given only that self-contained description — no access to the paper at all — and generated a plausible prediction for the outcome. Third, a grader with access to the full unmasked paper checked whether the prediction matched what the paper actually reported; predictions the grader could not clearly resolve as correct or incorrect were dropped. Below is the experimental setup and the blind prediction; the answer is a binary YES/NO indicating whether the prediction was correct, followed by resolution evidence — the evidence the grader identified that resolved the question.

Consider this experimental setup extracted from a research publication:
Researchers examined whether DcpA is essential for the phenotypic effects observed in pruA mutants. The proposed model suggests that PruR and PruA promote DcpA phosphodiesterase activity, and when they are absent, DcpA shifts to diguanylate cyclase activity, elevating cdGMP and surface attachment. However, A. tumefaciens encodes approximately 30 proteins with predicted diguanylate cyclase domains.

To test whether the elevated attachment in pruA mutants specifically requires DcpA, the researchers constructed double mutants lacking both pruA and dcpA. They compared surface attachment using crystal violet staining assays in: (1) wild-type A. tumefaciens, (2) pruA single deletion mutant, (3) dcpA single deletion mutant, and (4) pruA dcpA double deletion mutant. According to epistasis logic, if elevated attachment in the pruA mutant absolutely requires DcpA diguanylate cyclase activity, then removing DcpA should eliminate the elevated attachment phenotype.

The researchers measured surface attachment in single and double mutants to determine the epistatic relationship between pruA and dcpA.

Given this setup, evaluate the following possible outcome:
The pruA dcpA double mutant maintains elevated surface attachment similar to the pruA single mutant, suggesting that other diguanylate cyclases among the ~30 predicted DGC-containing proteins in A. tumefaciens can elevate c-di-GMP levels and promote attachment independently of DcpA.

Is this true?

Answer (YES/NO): NO